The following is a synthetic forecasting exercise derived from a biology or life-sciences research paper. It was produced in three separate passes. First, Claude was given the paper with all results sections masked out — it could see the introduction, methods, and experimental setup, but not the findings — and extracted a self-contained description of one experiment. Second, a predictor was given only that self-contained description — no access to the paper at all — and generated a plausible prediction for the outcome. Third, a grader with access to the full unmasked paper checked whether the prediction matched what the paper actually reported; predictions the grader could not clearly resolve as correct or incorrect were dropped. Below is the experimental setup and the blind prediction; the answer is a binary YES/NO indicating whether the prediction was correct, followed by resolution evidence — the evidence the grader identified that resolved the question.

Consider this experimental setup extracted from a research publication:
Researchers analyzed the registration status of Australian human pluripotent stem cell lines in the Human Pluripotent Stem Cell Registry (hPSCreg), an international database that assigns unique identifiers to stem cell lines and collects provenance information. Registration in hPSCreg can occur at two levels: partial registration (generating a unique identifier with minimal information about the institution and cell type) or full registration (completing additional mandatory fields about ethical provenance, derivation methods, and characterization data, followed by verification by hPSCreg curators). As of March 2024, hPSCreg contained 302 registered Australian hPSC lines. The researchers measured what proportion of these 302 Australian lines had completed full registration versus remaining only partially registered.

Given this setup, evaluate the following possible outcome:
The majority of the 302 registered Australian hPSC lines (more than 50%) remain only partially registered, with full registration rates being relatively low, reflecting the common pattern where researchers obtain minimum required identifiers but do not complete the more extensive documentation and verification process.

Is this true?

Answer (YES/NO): YES